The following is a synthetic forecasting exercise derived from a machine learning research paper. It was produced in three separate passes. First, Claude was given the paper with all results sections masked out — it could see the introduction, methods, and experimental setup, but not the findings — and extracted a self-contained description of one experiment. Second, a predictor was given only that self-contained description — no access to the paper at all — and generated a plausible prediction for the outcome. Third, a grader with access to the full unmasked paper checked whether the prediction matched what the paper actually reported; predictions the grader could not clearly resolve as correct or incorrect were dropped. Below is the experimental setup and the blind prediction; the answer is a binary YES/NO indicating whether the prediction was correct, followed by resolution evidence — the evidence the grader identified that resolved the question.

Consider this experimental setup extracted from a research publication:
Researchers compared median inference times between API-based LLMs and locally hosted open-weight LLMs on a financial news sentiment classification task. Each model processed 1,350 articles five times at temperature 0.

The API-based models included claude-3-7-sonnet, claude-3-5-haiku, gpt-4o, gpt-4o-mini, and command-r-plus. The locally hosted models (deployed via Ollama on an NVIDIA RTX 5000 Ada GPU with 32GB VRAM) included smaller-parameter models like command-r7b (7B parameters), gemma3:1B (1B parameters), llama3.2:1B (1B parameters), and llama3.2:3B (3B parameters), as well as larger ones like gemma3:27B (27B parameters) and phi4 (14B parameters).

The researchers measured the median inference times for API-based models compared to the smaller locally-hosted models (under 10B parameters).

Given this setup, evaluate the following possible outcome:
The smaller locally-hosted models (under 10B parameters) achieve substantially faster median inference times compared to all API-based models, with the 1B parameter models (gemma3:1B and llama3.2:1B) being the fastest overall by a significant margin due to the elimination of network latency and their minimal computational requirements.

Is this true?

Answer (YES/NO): NO